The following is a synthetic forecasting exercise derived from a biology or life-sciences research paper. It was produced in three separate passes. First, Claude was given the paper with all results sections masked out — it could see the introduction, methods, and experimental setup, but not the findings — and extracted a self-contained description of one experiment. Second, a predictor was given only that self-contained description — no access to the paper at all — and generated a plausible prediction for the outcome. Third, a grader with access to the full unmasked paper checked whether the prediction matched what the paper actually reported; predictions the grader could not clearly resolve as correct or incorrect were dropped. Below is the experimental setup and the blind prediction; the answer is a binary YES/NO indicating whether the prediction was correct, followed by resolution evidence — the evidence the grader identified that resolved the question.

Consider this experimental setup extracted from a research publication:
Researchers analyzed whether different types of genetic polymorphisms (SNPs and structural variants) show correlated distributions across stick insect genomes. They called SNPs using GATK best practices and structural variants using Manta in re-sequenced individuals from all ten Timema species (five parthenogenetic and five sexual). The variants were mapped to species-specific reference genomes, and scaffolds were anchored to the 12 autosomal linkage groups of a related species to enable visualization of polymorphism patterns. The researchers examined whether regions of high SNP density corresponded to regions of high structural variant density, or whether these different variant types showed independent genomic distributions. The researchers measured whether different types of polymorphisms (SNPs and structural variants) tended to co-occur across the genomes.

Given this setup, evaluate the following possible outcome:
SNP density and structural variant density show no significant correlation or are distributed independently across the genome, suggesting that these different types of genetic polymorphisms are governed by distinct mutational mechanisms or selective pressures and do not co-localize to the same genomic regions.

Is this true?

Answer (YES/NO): NO